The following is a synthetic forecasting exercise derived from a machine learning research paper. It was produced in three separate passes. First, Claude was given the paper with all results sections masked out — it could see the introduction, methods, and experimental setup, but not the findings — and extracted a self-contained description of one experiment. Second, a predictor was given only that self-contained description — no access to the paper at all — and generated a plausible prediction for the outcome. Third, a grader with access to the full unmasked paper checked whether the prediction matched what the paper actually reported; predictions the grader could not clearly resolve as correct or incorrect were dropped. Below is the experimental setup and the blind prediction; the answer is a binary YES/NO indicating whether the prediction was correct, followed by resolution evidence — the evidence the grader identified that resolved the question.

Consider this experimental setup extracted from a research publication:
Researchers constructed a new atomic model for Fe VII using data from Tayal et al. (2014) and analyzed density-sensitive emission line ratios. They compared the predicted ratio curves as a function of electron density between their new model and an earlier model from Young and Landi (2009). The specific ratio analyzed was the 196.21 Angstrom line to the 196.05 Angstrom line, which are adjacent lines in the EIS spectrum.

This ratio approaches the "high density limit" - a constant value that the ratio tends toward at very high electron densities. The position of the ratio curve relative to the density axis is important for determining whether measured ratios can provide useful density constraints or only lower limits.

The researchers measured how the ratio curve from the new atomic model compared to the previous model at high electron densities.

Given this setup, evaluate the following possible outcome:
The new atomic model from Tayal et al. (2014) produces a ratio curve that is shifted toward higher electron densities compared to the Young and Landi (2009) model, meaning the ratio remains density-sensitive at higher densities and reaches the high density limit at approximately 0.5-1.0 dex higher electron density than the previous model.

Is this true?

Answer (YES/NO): NO